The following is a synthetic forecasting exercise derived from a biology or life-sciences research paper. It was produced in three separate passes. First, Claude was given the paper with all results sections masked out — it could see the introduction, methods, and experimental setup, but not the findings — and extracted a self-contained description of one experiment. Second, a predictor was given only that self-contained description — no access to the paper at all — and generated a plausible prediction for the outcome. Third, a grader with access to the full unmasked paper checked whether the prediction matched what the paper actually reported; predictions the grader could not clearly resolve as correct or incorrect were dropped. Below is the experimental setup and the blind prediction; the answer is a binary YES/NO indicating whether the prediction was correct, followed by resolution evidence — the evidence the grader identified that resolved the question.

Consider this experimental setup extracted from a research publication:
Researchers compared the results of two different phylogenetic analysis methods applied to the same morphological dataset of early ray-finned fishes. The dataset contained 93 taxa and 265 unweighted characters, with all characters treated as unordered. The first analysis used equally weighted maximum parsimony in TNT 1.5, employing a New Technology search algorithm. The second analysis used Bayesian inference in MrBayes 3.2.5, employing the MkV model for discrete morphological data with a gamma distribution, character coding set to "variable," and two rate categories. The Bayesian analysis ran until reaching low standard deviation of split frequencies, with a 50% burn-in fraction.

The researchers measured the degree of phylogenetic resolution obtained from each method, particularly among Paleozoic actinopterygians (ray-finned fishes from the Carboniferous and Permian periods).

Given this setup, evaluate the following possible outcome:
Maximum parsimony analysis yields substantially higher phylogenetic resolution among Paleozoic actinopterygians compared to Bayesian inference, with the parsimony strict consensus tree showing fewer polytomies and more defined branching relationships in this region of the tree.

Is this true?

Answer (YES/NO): YES